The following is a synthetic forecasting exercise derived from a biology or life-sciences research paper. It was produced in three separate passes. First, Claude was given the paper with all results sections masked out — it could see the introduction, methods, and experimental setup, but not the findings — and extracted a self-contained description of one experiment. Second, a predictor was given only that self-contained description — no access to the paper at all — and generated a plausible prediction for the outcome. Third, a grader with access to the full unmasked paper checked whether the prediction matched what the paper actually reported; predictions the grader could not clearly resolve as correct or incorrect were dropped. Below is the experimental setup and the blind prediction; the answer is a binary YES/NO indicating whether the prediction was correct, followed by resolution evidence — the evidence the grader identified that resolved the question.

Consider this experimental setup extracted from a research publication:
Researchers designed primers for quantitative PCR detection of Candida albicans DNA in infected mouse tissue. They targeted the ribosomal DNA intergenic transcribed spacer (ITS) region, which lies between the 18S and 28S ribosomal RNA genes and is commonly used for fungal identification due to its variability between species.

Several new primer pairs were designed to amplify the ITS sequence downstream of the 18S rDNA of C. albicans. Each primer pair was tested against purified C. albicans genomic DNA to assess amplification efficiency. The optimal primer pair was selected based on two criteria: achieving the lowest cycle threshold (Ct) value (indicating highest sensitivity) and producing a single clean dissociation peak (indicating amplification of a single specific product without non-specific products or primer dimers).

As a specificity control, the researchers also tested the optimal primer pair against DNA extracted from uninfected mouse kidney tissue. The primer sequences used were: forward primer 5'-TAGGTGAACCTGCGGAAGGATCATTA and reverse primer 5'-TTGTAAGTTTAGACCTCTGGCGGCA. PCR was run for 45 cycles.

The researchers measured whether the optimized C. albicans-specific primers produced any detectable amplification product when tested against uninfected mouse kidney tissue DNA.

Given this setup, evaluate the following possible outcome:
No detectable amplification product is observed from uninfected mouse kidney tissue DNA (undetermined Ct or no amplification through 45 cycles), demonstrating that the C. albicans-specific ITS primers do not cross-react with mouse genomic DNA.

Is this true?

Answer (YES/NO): YES